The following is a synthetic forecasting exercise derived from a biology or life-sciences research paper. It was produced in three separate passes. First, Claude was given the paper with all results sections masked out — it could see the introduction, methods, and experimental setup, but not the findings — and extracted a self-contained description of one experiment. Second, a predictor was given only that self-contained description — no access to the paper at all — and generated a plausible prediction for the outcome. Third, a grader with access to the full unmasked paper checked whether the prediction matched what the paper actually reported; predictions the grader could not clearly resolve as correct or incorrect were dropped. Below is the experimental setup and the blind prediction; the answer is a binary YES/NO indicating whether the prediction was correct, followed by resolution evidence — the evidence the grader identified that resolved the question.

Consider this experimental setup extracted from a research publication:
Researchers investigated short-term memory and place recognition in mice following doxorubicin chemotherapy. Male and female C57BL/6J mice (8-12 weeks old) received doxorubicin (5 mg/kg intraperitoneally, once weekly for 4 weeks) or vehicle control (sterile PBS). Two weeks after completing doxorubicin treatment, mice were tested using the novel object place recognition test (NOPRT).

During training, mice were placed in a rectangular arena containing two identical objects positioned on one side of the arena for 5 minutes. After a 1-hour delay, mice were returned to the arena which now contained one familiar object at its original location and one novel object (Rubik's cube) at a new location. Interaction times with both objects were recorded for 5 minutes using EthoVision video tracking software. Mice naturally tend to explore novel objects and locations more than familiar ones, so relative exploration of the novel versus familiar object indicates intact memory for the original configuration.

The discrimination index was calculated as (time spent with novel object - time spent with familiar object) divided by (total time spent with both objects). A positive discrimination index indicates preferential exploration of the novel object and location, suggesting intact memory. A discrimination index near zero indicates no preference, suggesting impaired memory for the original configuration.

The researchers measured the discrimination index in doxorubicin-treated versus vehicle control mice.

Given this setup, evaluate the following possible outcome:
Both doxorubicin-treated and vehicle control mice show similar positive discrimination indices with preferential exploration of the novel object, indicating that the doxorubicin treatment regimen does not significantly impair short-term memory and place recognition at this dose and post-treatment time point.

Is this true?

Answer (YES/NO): NO